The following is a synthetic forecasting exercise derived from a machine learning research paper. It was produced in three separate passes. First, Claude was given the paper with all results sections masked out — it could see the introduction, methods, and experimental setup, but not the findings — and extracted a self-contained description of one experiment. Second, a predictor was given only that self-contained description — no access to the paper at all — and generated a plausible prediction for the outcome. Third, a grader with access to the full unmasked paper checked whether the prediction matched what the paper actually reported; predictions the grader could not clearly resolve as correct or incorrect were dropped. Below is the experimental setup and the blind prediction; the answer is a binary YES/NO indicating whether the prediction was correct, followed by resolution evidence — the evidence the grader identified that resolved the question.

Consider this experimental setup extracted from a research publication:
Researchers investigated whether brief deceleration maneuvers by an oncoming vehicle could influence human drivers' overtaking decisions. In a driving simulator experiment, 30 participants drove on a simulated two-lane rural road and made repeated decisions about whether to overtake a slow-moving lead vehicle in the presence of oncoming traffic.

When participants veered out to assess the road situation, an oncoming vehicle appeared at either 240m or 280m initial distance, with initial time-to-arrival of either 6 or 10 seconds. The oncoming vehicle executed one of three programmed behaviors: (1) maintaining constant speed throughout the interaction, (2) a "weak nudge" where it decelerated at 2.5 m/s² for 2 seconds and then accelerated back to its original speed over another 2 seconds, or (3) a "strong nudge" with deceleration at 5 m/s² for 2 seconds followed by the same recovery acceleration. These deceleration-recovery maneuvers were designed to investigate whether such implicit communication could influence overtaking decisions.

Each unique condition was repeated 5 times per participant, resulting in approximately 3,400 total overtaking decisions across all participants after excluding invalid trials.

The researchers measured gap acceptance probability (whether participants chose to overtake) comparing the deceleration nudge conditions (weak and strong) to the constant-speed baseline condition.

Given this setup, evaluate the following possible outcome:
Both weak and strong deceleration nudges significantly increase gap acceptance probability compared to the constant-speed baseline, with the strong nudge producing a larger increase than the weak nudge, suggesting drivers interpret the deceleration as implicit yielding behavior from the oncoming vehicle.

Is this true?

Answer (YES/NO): NO